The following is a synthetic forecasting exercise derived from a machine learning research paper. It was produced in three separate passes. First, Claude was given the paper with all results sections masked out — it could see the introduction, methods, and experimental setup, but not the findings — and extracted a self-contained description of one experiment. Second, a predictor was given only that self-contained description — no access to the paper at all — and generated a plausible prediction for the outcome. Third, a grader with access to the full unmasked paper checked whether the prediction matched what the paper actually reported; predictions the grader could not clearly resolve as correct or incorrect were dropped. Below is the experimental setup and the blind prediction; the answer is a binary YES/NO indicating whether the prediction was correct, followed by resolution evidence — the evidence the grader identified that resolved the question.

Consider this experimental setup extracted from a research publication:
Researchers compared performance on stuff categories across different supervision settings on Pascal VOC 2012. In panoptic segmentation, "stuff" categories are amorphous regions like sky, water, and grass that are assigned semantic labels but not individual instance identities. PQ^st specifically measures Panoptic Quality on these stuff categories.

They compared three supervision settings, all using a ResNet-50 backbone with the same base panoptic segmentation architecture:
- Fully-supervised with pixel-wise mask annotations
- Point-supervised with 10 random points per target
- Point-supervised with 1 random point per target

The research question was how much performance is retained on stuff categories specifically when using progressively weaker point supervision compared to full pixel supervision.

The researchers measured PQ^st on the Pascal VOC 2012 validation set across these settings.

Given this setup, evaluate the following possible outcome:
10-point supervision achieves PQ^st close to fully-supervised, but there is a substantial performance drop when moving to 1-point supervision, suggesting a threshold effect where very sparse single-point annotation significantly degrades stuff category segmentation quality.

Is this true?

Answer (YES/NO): NO